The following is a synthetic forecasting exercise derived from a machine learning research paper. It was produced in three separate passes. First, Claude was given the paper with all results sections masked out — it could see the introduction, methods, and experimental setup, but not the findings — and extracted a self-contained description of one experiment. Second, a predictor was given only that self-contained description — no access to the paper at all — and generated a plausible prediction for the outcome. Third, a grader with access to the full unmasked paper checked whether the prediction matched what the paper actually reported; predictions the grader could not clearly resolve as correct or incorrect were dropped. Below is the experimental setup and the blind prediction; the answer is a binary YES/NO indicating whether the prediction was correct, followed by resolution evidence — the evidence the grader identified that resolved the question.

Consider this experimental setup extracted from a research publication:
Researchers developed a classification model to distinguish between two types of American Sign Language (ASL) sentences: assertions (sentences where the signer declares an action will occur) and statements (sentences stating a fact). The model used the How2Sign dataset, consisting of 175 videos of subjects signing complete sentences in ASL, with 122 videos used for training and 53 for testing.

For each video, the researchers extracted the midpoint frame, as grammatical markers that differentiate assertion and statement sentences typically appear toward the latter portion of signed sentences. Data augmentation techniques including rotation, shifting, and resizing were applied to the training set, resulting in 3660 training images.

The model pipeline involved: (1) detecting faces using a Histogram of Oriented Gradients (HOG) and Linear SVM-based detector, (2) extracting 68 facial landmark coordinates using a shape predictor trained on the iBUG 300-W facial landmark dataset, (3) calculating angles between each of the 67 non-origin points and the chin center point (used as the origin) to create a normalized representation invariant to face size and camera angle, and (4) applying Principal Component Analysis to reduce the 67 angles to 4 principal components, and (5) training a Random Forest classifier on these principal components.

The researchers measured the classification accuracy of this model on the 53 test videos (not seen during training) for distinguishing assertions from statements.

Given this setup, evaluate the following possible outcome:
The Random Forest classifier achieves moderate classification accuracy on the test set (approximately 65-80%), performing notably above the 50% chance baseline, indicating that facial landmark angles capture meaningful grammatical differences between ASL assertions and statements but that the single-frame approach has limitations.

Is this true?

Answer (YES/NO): NO